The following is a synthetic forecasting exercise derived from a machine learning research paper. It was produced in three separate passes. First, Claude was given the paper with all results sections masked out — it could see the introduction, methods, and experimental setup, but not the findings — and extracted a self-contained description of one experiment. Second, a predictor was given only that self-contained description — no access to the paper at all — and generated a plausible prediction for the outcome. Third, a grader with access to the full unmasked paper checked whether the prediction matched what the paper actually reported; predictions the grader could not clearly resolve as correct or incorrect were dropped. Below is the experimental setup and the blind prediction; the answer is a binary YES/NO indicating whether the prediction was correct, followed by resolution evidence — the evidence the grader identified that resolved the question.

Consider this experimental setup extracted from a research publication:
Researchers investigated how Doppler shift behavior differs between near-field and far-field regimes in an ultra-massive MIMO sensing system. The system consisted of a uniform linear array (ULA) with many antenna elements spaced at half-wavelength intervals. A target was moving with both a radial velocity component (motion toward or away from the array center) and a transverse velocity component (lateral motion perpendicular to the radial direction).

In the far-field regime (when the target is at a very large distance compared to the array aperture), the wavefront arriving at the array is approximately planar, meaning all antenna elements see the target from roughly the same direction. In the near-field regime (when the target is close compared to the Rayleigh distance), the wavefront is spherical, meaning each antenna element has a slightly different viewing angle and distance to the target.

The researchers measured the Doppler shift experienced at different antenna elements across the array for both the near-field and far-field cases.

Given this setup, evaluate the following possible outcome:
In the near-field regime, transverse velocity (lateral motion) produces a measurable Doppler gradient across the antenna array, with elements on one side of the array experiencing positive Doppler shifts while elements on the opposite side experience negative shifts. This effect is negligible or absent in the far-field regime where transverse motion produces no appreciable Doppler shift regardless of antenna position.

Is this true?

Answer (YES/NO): YES